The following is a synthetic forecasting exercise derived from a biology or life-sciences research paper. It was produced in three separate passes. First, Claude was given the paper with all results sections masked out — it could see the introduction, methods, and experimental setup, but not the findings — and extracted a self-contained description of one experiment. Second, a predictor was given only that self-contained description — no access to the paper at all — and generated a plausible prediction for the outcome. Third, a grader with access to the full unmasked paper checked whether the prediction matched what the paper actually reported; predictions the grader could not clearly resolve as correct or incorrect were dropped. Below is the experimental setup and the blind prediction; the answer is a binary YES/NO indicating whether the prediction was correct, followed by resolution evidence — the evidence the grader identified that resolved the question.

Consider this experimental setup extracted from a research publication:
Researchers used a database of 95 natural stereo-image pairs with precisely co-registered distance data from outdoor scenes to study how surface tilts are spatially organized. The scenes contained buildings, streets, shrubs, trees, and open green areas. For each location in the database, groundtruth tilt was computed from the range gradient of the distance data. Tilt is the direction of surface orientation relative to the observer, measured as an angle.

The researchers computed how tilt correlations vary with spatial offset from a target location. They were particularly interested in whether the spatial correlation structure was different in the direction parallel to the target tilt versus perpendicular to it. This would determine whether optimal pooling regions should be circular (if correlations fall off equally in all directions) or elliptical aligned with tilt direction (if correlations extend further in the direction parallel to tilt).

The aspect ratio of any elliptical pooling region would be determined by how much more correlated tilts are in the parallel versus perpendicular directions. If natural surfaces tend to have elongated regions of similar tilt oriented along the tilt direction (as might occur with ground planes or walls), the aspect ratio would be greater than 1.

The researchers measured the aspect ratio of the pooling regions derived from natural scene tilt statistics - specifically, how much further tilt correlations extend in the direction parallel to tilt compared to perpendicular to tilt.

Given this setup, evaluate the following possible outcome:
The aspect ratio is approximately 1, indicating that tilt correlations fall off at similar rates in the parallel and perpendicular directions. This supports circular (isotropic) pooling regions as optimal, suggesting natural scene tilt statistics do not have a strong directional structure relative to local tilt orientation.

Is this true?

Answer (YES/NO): NO